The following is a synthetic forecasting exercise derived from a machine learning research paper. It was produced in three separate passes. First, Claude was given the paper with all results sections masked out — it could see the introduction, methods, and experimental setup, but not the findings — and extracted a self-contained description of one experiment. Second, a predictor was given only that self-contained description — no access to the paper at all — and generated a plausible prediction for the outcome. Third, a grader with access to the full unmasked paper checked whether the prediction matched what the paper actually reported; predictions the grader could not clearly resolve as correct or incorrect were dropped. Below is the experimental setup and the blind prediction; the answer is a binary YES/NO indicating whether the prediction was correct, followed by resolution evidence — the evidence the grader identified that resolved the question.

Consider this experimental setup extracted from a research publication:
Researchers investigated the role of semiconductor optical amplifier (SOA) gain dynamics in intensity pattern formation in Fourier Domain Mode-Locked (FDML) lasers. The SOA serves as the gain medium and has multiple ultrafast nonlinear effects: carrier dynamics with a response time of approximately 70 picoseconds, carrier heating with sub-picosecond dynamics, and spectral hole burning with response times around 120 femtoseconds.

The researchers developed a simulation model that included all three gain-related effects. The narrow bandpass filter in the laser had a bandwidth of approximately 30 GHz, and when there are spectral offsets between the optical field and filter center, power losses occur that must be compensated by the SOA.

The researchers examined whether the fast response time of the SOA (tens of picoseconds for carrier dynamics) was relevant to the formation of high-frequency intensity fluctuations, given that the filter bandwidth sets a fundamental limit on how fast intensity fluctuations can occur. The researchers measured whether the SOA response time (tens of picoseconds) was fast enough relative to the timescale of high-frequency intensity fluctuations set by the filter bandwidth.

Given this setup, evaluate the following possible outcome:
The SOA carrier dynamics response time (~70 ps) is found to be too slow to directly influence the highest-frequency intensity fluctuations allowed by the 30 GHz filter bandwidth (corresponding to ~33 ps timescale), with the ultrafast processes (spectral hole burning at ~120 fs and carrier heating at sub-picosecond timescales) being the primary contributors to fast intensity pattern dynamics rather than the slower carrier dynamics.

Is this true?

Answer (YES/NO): NO